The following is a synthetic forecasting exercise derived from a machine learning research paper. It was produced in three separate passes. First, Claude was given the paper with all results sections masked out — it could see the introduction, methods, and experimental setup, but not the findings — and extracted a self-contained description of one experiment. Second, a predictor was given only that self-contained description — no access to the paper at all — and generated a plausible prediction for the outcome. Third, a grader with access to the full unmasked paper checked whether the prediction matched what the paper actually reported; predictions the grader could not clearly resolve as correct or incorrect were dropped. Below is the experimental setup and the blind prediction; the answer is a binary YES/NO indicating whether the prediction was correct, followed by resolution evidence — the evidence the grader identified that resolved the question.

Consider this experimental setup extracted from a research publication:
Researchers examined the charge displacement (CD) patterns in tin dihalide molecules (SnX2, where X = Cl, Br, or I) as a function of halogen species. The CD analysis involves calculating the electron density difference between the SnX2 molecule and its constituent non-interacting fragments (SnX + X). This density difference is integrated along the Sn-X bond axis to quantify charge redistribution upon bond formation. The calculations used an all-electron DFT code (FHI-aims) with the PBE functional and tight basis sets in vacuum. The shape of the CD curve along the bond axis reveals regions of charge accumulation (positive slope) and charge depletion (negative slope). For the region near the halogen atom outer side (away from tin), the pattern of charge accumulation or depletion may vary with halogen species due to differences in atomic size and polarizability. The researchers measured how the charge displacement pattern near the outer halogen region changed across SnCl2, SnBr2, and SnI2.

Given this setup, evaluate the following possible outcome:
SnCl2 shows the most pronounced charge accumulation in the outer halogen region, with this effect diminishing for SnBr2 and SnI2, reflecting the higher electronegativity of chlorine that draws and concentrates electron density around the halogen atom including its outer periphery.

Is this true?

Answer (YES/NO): NO